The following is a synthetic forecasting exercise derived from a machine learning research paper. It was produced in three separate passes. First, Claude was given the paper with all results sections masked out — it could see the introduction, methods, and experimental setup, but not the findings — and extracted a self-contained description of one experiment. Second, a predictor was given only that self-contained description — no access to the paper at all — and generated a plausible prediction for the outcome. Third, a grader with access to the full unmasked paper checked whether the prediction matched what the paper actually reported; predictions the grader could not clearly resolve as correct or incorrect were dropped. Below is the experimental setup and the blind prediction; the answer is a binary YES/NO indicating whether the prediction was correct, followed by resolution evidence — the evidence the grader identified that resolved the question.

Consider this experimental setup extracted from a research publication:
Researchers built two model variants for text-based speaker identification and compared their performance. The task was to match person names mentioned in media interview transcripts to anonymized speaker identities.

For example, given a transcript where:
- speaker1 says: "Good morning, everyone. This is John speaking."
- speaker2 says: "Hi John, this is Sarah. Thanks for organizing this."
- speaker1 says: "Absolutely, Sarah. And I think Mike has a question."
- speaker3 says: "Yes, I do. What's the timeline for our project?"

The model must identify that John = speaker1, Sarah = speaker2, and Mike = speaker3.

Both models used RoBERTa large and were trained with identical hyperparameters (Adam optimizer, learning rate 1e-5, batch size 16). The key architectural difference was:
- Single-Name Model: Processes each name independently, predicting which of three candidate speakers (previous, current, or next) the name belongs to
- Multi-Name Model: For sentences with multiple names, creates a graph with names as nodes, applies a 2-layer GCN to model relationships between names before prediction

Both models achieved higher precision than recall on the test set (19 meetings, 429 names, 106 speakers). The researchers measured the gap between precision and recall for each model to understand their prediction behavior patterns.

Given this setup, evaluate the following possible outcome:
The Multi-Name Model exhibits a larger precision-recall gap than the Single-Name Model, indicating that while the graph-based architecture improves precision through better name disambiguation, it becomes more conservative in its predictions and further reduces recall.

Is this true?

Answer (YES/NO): NO